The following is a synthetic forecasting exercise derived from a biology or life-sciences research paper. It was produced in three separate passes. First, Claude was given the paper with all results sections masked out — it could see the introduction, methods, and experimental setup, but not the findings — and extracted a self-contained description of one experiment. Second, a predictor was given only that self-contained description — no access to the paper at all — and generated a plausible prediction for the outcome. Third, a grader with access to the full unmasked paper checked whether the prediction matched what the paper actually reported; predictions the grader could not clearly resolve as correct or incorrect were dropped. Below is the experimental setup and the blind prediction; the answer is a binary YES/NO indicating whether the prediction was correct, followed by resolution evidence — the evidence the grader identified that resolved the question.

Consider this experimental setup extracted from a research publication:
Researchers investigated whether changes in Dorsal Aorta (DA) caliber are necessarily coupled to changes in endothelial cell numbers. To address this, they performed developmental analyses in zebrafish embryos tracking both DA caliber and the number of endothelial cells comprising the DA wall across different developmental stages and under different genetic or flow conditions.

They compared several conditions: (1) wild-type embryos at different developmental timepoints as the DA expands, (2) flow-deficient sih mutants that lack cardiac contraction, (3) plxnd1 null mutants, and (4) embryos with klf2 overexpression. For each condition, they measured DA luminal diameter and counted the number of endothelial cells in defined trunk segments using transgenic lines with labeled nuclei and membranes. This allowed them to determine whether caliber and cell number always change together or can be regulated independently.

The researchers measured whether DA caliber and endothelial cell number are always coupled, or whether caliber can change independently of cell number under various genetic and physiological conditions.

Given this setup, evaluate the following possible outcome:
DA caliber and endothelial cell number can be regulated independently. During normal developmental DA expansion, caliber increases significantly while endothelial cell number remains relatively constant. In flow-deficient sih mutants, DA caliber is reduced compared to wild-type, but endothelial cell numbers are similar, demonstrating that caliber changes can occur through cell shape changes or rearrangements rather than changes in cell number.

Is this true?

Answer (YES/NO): NO